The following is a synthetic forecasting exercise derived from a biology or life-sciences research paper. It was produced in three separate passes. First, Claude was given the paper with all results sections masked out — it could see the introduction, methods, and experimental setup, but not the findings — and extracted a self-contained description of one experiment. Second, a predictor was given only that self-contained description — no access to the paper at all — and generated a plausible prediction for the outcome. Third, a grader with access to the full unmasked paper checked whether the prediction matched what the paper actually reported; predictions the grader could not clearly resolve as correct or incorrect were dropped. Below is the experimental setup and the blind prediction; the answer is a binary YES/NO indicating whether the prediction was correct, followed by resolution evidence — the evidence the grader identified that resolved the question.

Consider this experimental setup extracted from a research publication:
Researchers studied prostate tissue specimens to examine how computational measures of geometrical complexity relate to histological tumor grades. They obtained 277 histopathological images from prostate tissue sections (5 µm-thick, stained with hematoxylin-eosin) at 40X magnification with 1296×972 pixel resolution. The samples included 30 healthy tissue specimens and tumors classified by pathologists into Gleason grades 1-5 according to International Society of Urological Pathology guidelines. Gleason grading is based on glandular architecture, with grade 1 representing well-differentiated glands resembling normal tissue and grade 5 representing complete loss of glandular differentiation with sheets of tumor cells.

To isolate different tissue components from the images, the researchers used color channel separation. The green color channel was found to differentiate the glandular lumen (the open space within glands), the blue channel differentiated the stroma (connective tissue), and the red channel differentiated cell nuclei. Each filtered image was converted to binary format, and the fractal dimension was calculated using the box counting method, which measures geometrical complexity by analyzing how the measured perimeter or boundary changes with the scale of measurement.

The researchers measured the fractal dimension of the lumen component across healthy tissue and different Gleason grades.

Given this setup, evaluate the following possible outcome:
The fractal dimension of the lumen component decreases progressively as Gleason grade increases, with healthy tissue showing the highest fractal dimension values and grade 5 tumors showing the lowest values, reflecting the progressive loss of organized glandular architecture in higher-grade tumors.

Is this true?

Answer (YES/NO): YES